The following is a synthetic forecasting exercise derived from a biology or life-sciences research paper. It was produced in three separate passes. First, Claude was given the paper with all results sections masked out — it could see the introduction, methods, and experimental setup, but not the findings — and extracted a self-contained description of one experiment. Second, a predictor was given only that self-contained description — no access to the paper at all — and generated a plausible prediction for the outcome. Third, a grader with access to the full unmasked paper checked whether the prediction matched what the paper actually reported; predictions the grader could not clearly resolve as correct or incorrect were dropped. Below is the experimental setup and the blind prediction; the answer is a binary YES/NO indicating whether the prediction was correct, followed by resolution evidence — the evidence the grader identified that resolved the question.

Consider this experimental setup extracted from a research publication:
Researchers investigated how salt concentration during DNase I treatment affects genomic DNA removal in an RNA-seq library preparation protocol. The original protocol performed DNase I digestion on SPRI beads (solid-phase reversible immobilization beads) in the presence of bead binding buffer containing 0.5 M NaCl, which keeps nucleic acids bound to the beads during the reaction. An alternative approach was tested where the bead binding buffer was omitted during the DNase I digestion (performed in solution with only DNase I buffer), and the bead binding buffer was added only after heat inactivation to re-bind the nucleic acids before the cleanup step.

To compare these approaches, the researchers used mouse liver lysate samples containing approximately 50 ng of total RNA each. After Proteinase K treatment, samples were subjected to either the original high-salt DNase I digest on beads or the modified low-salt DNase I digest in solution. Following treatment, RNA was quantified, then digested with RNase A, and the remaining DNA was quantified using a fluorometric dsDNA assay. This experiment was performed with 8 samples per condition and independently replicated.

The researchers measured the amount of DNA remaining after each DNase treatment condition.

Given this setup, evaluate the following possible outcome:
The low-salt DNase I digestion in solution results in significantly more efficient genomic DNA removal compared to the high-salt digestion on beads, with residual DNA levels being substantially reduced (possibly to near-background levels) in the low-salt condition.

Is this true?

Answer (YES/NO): YES